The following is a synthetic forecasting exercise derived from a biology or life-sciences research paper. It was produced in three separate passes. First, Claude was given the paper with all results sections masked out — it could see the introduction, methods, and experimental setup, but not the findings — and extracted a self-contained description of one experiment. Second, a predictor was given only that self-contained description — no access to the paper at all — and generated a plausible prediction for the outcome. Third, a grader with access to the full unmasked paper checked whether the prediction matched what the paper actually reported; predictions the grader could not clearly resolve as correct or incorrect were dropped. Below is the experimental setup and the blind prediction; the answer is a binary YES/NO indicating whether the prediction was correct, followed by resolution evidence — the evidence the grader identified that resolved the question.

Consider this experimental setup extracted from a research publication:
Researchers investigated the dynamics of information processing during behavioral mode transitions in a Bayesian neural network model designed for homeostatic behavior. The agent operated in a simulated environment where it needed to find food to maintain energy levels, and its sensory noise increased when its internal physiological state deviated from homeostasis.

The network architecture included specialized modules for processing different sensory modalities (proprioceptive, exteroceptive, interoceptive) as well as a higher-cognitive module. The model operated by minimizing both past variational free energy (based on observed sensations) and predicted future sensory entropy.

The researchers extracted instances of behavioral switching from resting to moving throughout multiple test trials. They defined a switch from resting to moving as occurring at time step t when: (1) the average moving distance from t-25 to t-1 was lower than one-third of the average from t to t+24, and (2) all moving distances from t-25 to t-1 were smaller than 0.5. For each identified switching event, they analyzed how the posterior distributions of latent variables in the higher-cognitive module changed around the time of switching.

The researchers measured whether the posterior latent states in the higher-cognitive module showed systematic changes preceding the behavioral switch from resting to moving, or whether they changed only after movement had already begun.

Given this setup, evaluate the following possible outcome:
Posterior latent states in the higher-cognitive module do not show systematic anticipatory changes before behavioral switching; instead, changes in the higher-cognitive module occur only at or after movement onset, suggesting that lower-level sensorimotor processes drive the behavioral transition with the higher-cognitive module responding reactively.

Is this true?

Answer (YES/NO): NO